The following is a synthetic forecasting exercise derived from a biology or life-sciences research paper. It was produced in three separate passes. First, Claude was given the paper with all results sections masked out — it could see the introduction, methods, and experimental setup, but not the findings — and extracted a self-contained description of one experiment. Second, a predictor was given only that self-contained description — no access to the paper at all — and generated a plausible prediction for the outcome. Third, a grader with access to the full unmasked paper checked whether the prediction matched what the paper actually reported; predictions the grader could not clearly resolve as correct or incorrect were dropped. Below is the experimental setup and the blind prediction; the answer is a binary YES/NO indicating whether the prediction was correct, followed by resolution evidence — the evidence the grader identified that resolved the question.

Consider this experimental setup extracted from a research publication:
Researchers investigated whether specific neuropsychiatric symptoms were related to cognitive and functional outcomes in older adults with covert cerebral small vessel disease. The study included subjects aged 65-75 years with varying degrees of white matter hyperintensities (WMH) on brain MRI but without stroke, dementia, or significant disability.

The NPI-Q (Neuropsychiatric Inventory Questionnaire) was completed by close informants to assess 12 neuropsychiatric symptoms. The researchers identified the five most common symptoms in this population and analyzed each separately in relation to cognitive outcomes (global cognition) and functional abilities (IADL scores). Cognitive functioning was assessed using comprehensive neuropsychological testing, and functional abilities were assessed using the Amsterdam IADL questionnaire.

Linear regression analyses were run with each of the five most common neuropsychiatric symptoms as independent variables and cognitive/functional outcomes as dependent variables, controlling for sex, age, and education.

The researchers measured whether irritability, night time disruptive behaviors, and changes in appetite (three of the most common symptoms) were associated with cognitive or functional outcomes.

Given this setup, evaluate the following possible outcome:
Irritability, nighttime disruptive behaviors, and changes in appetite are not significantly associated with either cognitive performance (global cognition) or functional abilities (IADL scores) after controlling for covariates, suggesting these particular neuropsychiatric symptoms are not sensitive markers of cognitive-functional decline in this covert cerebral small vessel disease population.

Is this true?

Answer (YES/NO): YES